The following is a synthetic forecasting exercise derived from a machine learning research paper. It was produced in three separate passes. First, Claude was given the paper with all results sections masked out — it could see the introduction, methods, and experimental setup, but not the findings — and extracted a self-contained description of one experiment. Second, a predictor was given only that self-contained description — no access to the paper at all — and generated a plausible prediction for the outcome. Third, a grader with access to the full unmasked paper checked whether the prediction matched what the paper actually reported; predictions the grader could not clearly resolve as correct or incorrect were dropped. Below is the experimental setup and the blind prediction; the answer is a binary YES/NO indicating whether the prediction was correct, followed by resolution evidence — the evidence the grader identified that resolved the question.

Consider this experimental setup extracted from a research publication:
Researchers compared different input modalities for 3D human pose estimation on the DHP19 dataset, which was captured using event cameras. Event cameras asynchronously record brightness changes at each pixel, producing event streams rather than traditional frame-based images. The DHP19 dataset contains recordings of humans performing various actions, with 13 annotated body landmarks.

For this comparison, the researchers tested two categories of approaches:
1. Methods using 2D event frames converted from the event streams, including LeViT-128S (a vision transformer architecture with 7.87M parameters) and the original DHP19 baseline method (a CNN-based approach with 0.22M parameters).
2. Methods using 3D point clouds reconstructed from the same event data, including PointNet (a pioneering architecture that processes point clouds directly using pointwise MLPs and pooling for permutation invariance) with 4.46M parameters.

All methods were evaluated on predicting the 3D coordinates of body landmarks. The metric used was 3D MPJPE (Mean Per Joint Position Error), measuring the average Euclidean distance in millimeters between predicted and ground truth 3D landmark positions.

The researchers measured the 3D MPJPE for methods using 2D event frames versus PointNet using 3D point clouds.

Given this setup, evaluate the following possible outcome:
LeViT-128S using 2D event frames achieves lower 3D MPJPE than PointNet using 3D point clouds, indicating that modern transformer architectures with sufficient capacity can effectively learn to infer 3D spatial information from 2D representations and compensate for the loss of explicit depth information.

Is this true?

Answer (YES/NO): NO